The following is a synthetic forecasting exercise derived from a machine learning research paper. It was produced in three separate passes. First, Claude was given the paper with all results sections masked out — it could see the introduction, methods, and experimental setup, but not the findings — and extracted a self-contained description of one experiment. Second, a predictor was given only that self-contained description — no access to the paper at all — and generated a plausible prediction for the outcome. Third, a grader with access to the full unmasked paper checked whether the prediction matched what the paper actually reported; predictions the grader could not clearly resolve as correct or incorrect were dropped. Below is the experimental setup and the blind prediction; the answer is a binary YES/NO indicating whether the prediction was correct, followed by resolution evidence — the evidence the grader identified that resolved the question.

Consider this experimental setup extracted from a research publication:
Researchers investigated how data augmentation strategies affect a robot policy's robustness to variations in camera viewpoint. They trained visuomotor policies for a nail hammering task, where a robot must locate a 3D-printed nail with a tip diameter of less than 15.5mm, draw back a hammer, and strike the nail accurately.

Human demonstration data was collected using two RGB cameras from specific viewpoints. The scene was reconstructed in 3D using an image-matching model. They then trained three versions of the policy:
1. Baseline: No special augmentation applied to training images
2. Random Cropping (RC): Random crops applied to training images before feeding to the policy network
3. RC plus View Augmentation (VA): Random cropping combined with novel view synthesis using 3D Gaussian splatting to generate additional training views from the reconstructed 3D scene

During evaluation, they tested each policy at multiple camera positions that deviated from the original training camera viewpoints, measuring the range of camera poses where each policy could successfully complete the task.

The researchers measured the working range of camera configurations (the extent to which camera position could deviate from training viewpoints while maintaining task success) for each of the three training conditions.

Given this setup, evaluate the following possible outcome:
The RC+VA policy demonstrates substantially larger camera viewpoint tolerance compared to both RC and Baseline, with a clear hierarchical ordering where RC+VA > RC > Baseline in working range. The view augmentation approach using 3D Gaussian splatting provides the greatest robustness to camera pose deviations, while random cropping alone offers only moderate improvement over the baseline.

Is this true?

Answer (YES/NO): YES